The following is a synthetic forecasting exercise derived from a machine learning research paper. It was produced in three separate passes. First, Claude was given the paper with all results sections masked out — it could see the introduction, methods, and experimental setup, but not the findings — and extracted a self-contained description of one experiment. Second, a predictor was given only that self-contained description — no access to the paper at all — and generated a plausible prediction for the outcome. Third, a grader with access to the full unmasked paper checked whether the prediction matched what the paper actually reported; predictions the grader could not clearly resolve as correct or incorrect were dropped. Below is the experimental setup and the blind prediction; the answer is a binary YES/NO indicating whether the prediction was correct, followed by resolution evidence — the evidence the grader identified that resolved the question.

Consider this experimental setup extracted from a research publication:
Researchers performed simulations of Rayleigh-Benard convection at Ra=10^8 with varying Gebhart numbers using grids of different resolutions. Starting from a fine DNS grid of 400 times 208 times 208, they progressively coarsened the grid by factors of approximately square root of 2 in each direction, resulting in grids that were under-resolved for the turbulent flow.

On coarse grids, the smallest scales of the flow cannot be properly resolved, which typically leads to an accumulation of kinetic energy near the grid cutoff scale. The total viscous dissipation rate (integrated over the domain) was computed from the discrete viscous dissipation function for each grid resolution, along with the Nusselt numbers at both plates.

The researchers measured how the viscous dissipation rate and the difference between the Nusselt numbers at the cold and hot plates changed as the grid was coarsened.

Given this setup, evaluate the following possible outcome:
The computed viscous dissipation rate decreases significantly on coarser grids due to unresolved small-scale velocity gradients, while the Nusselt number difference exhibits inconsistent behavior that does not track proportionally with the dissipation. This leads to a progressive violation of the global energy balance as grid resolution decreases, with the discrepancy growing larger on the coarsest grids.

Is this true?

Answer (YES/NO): NO